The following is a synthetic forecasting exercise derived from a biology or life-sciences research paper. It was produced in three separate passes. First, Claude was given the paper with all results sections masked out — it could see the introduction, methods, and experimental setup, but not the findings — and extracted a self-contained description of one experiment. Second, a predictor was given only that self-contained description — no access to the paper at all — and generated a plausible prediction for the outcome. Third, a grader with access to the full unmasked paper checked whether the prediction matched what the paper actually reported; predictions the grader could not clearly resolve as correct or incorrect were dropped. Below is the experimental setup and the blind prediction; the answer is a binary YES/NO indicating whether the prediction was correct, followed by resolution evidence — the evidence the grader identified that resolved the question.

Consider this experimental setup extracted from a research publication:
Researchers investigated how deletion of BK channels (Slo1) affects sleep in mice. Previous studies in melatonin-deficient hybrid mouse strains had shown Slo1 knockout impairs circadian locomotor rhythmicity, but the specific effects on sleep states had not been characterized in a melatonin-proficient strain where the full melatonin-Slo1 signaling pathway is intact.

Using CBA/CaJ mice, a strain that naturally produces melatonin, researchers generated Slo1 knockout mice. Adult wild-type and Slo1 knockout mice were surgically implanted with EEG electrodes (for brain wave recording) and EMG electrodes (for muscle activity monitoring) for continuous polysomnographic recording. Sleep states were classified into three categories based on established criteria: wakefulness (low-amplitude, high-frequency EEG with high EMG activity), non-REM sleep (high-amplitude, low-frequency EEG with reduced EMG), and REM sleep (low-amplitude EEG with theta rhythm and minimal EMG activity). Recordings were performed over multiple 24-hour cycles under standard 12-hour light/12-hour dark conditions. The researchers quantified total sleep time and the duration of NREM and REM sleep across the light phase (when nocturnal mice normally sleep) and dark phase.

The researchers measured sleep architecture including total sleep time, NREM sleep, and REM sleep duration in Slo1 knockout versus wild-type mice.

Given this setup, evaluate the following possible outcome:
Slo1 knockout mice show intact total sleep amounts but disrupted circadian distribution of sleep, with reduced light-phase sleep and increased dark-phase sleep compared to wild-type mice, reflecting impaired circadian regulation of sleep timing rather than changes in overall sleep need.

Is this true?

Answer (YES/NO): NO